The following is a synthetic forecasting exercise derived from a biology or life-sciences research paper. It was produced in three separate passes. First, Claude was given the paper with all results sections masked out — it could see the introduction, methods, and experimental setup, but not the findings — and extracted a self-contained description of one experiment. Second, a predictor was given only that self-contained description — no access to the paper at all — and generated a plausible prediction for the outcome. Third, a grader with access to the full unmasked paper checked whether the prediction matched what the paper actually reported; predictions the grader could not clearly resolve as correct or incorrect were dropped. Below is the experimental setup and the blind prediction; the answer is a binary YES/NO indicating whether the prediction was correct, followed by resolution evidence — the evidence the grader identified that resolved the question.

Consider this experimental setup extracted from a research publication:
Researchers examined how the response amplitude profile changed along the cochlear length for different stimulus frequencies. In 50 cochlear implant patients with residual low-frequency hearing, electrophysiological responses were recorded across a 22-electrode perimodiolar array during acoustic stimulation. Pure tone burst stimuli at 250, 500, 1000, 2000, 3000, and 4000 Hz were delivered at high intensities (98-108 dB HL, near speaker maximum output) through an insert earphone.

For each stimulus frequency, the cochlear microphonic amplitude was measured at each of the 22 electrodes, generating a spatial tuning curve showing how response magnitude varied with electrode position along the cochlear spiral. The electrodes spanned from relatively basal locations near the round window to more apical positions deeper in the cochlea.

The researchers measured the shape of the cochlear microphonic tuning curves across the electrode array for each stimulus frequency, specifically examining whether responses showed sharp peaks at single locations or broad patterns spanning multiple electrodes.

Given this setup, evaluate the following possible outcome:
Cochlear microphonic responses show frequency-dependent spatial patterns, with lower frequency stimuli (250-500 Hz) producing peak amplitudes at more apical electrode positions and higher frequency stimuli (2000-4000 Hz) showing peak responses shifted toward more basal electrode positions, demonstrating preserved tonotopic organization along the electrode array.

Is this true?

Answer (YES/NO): YES